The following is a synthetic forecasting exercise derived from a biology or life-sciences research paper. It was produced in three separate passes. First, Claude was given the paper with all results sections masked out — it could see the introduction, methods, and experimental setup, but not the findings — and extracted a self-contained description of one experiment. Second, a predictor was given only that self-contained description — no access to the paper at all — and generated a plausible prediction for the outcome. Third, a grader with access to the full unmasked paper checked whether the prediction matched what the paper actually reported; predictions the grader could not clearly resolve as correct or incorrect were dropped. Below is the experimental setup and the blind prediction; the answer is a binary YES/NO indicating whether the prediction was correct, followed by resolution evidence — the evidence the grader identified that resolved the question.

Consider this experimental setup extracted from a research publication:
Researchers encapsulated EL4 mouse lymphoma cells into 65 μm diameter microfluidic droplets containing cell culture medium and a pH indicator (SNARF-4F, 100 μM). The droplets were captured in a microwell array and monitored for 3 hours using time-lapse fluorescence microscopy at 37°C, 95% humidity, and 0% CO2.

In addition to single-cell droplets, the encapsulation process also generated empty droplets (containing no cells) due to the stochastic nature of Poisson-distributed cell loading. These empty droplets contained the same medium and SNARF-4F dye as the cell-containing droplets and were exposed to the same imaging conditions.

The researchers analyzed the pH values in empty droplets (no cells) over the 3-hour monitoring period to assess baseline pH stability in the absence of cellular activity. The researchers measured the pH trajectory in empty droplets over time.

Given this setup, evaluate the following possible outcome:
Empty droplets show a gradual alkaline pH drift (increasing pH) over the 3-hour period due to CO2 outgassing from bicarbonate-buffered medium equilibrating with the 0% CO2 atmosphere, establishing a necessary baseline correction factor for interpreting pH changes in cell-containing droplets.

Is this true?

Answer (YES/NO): NO